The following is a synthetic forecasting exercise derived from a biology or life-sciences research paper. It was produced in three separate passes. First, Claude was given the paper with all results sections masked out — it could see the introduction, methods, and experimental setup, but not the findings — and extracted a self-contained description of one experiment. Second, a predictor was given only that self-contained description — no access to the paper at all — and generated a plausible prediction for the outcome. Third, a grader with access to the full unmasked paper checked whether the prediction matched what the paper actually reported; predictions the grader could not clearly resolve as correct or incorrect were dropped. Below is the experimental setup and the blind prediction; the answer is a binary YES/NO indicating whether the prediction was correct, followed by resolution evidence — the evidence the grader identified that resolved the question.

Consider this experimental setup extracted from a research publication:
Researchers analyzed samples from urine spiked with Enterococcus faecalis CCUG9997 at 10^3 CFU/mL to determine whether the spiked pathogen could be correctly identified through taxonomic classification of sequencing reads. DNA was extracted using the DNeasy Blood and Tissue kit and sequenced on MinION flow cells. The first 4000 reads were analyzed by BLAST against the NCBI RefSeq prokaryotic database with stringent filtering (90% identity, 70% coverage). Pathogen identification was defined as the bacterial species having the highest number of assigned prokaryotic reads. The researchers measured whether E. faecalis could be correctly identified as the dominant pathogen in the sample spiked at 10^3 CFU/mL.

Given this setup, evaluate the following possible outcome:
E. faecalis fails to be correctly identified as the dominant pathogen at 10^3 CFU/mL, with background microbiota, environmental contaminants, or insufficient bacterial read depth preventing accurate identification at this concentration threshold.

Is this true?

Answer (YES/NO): YES